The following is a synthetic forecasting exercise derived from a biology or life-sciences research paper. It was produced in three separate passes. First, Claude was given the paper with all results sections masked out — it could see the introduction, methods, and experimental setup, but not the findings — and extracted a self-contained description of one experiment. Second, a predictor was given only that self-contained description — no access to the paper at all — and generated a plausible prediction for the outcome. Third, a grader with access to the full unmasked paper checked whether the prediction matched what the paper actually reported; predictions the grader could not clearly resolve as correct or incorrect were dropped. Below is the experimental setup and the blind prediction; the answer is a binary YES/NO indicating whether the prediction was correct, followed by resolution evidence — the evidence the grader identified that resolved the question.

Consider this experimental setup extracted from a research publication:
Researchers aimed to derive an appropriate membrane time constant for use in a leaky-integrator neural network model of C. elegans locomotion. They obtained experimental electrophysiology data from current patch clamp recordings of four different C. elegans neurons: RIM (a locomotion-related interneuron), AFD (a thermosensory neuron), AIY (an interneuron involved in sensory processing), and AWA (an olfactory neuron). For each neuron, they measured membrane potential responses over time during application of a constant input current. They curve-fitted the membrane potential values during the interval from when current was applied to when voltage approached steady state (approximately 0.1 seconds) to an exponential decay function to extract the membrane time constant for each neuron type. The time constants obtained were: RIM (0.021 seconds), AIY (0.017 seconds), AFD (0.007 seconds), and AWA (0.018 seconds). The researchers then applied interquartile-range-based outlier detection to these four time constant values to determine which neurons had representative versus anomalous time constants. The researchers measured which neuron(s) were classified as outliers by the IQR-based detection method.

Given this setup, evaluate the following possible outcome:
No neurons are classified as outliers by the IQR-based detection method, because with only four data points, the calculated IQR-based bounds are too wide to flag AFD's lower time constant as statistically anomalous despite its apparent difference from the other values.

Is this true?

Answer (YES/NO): NO